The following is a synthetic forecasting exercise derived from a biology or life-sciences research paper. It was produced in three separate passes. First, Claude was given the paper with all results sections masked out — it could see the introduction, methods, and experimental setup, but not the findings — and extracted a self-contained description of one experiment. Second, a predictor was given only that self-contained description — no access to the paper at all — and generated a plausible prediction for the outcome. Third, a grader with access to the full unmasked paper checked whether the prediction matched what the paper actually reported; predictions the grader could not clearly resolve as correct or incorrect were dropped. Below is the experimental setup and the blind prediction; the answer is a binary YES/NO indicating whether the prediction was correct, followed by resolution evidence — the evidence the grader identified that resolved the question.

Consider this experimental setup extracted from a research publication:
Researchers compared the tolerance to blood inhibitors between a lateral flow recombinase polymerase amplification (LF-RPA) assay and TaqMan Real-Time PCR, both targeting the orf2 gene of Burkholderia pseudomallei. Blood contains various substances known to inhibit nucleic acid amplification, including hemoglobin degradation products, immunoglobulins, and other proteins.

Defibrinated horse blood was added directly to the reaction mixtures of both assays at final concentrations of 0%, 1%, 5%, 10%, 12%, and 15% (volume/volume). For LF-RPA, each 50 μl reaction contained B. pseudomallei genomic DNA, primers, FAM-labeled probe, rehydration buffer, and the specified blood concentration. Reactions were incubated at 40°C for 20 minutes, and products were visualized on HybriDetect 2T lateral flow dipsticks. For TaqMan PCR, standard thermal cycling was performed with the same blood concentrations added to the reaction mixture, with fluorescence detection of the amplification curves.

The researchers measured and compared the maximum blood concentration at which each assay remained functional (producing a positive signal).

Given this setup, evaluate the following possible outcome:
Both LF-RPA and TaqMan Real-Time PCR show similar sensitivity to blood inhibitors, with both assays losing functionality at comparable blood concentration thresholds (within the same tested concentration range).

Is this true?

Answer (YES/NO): NO